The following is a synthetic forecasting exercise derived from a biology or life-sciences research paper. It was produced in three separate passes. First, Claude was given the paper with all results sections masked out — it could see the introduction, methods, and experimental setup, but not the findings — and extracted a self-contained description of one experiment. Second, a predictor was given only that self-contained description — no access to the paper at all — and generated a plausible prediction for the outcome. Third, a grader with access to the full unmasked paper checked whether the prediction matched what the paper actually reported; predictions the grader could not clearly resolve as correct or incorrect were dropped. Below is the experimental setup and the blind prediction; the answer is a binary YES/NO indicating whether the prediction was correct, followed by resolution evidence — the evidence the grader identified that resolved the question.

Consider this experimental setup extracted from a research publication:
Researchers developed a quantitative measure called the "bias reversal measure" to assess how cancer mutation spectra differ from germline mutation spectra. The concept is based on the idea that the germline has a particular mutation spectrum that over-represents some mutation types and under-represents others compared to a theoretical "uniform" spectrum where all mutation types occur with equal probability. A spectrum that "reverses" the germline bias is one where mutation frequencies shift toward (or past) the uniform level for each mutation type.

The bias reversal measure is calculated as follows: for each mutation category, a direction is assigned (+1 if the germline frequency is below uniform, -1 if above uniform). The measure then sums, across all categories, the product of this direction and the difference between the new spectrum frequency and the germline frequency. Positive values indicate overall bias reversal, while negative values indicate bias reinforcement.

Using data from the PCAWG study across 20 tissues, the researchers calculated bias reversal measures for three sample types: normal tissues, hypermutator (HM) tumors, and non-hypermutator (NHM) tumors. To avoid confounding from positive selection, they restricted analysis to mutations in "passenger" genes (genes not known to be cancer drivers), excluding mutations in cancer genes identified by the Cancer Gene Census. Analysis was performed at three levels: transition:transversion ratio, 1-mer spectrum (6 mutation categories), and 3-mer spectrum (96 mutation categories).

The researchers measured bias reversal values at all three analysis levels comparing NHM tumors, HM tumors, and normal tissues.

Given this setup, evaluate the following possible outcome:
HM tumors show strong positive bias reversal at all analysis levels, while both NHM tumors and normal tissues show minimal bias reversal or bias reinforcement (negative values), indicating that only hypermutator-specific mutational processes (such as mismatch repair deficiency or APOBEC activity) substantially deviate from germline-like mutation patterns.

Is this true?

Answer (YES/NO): NO